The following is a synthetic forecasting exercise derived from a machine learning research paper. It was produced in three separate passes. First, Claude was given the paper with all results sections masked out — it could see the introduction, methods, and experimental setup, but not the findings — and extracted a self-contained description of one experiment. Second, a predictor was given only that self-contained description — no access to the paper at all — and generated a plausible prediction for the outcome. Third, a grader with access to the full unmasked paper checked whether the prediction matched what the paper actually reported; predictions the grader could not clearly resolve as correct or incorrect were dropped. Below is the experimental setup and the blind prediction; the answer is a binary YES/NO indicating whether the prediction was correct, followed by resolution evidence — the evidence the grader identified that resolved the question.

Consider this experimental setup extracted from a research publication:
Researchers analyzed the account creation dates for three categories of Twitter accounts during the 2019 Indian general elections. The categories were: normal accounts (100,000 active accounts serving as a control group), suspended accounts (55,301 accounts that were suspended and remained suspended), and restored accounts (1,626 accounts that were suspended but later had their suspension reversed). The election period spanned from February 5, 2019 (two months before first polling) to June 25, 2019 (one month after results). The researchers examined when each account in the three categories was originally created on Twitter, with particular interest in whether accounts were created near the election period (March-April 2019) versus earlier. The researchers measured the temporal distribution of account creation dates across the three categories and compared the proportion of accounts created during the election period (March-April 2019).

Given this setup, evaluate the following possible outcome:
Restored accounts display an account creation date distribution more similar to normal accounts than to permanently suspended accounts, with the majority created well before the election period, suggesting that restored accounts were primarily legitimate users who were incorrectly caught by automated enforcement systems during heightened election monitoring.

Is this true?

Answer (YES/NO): YES